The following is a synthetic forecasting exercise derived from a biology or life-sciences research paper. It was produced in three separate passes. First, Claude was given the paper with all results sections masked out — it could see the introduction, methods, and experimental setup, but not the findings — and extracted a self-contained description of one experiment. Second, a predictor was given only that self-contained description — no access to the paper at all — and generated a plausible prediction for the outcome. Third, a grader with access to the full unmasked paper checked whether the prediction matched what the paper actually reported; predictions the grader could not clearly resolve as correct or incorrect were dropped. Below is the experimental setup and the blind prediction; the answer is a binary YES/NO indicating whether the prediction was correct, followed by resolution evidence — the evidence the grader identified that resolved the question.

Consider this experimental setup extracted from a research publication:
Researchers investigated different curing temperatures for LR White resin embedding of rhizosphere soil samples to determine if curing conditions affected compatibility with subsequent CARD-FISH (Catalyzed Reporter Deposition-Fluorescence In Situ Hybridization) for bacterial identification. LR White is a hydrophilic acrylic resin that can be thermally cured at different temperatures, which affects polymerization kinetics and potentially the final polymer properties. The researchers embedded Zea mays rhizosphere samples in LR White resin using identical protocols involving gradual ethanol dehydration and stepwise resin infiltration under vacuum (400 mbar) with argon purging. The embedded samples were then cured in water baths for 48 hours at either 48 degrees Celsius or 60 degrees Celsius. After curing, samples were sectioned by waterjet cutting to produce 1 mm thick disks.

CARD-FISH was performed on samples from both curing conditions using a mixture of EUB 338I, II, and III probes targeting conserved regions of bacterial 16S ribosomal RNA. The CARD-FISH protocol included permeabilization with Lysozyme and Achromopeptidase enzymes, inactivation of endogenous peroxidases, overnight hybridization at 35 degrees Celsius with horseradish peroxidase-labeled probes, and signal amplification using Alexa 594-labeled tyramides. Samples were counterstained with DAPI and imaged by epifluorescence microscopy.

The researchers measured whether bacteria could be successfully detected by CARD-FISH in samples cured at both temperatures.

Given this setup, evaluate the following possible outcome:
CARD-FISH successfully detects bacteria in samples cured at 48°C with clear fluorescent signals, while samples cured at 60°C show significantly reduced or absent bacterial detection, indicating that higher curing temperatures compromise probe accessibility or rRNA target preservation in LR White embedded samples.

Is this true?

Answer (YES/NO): YES